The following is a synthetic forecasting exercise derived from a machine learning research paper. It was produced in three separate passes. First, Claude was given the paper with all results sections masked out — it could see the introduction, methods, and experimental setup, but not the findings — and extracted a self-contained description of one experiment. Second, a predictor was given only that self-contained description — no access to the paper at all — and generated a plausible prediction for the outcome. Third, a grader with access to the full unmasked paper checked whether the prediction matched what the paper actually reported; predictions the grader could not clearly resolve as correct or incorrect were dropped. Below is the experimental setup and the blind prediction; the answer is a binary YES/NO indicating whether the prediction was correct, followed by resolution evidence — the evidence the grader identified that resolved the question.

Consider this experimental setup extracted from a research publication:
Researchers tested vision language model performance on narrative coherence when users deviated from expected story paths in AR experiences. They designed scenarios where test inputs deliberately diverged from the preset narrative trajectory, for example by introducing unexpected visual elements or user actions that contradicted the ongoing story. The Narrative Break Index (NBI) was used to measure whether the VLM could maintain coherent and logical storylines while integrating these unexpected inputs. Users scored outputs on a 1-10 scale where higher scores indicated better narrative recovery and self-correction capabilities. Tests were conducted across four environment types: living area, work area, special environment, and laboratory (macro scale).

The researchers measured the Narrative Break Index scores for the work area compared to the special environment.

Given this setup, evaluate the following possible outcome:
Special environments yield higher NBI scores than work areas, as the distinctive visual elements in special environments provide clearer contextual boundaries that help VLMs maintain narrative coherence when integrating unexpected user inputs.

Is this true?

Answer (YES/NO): YES